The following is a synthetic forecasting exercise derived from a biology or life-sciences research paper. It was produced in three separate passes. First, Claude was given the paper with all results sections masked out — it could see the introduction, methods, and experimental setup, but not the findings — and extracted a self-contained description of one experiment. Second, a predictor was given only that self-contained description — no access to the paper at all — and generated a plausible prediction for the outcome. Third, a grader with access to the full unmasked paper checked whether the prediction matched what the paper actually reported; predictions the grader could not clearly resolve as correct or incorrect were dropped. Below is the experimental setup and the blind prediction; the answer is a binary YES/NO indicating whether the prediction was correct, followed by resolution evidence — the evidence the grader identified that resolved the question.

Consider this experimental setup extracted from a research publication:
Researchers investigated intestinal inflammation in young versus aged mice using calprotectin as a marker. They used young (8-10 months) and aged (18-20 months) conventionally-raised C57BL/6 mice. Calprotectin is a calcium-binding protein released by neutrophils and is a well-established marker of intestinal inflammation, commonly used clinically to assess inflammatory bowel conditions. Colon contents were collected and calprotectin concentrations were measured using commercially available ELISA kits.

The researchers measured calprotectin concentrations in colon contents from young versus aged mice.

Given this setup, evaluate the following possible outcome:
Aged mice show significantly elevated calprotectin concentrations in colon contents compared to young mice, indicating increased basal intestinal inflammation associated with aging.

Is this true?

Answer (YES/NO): YES